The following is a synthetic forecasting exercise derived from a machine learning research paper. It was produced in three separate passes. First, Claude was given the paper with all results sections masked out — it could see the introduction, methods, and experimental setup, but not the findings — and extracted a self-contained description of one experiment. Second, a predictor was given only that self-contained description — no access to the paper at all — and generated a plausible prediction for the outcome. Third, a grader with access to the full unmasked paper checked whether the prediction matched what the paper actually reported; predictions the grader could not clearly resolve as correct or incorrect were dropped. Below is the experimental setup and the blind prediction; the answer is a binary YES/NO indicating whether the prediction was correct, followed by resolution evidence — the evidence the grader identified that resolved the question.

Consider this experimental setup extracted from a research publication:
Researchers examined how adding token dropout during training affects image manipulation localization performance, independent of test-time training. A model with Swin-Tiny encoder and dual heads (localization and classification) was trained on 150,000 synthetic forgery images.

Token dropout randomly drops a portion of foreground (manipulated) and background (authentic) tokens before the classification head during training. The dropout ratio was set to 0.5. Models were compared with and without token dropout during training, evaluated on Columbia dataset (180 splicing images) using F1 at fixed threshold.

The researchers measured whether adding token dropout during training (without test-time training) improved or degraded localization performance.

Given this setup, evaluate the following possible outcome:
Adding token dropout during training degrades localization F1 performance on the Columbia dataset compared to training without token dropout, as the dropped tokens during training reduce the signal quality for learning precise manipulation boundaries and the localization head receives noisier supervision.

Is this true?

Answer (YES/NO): NO